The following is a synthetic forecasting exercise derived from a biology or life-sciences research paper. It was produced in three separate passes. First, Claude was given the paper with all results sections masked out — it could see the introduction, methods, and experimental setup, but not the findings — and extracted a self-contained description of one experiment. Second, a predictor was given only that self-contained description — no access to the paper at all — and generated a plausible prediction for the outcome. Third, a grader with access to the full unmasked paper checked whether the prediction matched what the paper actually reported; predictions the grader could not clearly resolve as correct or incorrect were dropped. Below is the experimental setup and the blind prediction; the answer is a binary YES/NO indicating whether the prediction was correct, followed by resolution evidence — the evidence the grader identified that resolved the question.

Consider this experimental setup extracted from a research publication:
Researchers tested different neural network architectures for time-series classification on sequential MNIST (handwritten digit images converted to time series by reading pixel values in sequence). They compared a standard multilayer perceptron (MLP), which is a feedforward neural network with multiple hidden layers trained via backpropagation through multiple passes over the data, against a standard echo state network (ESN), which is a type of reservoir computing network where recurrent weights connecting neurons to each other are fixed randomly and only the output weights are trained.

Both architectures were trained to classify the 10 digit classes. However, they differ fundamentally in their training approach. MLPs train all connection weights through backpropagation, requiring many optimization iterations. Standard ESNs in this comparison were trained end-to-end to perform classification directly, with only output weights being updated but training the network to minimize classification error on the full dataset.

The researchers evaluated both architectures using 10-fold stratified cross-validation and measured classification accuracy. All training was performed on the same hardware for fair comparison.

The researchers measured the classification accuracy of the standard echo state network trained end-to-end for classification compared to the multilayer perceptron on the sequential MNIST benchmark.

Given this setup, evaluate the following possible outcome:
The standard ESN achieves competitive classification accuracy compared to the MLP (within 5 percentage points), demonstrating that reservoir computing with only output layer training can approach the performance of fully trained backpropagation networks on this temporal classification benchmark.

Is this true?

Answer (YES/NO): NO